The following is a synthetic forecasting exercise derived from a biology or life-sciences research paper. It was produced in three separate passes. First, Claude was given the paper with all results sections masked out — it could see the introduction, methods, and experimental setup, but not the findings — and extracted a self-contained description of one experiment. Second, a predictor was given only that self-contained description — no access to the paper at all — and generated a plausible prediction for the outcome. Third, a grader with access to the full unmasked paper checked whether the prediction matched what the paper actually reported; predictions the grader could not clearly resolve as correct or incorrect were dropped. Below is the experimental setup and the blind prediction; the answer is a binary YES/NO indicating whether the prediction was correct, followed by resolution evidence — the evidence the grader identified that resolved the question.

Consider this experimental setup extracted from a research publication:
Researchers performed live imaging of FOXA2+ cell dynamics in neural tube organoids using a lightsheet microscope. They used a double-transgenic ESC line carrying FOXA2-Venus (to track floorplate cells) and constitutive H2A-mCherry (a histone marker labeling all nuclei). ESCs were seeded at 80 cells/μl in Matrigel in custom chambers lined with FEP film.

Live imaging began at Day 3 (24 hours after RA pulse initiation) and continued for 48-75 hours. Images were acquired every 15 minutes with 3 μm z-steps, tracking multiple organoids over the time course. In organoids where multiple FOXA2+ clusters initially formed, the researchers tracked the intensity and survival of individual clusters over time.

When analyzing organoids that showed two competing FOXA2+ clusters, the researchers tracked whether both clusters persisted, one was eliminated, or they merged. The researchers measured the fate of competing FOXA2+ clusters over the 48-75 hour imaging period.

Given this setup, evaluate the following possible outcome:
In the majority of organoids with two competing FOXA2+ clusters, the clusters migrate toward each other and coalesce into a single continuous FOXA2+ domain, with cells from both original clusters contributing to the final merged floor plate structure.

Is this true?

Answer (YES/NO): NO